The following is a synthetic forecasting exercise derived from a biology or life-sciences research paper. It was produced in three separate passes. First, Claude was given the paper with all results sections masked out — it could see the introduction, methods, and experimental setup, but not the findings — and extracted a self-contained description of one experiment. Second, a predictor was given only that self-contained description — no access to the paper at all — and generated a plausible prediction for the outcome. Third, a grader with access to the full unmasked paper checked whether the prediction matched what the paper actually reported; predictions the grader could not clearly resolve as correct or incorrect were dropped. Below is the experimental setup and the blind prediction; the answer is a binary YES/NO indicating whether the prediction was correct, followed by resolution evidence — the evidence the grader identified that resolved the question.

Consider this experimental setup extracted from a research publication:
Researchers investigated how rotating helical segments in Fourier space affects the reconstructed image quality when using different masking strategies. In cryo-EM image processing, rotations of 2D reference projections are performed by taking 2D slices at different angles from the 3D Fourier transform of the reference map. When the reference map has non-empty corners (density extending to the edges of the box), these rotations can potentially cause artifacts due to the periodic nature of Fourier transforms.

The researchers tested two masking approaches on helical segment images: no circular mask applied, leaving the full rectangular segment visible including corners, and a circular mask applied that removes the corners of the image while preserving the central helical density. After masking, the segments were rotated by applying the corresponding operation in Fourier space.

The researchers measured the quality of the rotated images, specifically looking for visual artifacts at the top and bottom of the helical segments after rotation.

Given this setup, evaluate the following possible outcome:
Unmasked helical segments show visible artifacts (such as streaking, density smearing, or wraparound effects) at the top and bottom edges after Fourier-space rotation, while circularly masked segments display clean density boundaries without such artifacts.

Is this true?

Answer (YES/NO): YES